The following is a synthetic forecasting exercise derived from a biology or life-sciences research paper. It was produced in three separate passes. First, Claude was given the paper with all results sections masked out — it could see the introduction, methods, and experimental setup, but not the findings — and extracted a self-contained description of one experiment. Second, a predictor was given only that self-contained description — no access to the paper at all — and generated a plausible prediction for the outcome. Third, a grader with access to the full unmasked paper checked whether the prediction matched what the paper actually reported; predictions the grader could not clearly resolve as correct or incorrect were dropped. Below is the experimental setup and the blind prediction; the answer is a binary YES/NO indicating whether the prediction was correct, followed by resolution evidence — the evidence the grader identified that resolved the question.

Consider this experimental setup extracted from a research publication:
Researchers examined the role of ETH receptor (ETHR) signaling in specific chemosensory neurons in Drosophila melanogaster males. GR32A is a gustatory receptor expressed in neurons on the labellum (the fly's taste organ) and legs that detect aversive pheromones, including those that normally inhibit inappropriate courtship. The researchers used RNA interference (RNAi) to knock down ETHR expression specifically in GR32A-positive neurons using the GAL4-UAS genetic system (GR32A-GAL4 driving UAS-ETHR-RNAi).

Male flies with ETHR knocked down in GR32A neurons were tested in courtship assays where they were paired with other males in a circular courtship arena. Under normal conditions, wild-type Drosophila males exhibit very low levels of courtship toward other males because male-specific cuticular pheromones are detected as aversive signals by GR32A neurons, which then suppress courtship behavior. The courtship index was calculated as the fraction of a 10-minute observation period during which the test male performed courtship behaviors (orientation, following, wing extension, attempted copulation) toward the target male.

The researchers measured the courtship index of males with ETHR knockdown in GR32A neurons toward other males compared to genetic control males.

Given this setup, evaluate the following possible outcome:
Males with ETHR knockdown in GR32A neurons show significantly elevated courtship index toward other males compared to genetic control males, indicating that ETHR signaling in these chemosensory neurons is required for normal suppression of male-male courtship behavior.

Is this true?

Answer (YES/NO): YES